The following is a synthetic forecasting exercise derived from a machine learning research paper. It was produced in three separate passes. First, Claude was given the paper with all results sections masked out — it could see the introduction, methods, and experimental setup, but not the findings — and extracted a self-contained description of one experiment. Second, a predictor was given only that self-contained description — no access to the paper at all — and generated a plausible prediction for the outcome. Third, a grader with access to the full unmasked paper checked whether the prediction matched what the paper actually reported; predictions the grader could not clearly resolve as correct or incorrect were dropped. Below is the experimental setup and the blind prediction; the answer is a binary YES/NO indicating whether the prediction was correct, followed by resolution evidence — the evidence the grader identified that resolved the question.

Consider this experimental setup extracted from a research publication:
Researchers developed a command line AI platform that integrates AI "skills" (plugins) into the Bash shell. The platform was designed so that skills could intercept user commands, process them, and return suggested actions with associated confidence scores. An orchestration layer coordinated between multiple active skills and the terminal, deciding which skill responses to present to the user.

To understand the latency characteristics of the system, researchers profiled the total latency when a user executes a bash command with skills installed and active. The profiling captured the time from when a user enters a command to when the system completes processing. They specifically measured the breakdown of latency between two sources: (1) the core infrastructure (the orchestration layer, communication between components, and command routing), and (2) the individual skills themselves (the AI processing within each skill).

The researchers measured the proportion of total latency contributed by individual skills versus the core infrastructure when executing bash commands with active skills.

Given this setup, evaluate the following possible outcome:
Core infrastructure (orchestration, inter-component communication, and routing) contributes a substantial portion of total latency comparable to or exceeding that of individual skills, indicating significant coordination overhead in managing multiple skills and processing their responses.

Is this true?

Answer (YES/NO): NO